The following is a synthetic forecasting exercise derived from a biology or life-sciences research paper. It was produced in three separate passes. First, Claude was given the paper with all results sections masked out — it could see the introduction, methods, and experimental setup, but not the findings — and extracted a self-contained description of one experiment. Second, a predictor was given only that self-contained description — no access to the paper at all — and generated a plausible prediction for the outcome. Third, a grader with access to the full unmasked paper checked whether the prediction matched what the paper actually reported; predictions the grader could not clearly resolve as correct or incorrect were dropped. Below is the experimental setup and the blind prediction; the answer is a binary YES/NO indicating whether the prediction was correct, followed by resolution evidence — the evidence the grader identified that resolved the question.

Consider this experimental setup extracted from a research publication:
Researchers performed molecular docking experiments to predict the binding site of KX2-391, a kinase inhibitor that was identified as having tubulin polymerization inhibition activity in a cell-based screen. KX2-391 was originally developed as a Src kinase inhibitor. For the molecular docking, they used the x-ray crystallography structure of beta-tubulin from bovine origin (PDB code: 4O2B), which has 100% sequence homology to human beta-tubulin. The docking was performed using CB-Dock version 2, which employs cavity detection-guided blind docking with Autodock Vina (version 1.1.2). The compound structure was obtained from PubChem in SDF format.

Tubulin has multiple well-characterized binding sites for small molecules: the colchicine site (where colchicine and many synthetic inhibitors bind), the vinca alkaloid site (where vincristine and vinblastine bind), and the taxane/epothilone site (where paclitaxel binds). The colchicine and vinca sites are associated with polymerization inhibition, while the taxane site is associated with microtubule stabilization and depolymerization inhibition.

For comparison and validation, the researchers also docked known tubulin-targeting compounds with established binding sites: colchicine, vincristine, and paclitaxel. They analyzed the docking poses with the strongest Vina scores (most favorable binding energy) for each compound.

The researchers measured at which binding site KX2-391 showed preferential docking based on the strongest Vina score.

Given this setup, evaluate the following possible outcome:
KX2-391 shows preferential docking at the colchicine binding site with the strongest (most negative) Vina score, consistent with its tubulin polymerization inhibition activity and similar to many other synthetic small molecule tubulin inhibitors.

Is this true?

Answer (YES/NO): YES